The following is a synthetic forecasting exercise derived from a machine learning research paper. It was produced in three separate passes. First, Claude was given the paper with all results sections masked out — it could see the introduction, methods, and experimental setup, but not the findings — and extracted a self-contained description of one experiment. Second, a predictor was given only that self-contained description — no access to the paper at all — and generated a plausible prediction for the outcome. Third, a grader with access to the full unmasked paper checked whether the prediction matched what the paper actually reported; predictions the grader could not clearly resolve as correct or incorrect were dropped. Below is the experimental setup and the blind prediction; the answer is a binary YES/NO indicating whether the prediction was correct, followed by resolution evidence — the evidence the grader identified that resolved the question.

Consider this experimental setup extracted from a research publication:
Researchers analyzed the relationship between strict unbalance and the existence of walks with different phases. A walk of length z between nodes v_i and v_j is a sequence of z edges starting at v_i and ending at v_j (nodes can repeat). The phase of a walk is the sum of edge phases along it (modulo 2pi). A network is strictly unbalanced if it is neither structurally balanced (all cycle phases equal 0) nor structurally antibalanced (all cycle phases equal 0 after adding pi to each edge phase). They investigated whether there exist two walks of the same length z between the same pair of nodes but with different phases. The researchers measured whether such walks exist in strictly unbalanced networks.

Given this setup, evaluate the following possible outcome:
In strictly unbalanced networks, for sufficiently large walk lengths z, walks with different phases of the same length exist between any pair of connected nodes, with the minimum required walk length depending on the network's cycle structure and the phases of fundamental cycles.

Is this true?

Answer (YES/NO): NO